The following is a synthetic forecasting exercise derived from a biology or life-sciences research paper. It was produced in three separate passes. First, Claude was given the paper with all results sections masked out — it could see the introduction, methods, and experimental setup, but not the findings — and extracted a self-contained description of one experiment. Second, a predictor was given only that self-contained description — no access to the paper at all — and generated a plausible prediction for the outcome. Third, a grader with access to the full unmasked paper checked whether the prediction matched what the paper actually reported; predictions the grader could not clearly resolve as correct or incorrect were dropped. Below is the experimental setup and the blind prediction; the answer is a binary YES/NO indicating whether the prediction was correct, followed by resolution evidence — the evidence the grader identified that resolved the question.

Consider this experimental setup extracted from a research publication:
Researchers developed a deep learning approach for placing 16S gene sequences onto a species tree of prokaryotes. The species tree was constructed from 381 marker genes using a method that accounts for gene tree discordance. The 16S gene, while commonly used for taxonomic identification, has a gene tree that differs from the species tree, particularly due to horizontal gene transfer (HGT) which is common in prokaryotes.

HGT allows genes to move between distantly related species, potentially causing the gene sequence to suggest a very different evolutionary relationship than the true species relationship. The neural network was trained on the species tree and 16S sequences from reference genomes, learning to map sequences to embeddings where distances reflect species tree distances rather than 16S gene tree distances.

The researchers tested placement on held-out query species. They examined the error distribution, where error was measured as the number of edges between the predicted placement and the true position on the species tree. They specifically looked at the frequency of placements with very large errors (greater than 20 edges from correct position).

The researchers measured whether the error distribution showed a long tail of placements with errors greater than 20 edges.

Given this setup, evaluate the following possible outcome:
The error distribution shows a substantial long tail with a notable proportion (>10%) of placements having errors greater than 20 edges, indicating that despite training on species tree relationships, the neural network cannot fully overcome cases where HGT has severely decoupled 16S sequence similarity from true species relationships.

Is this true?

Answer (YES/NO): NO